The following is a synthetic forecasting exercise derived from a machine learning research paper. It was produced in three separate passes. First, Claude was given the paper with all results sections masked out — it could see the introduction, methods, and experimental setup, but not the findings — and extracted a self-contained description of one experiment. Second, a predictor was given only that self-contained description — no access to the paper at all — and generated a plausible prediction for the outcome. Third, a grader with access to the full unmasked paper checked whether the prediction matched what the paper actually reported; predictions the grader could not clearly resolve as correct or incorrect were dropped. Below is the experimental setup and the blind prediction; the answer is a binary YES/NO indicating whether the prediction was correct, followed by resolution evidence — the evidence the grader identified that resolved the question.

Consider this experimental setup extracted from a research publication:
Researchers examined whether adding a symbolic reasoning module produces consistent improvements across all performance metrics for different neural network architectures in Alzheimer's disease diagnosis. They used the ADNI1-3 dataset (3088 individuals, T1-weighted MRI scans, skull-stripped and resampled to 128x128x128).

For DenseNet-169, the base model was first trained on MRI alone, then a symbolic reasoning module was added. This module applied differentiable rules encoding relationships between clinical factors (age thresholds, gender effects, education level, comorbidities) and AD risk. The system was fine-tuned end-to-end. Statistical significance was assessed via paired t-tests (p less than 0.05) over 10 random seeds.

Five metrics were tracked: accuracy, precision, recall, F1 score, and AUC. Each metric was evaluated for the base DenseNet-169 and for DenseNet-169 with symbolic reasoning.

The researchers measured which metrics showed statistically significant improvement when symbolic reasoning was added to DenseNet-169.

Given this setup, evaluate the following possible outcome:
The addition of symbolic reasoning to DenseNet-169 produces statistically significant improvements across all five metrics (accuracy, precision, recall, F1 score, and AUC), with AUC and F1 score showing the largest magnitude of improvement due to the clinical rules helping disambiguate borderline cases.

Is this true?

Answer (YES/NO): NO